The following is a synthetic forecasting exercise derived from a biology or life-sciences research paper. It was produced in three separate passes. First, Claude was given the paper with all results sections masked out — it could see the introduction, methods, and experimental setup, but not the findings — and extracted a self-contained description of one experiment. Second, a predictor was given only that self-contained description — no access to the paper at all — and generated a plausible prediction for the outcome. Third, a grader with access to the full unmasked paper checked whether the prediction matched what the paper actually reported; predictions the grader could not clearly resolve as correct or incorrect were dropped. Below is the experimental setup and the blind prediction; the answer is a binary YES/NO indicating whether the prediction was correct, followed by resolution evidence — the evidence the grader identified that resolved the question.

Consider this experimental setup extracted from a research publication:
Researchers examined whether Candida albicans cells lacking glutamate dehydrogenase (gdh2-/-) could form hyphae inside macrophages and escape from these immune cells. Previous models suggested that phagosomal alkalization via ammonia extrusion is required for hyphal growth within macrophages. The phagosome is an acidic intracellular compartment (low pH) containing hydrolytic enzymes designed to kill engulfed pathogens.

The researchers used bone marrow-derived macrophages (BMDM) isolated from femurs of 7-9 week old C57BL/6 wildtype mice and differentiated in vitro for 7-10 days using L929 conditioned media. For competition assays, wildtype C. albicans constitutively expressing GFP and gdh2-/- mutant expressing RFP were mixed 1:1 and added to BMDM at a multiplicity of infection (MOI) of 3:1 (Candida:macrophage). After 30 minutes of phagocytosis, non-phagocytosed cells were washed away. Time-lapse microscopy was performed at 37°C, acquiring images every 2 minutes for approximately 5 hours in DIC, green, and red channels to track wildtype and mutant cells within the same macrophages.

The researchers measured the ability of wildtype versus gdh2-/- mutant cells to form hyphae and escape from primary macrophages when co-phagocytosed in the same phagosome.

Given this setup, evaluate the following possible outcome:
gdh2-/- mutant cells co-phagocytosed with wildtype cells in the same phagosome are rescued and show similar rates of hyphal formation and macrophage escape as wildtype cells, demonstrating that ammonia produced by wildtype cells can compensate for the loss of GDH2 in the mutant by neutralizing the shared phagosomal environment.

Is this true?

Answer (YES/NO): NO